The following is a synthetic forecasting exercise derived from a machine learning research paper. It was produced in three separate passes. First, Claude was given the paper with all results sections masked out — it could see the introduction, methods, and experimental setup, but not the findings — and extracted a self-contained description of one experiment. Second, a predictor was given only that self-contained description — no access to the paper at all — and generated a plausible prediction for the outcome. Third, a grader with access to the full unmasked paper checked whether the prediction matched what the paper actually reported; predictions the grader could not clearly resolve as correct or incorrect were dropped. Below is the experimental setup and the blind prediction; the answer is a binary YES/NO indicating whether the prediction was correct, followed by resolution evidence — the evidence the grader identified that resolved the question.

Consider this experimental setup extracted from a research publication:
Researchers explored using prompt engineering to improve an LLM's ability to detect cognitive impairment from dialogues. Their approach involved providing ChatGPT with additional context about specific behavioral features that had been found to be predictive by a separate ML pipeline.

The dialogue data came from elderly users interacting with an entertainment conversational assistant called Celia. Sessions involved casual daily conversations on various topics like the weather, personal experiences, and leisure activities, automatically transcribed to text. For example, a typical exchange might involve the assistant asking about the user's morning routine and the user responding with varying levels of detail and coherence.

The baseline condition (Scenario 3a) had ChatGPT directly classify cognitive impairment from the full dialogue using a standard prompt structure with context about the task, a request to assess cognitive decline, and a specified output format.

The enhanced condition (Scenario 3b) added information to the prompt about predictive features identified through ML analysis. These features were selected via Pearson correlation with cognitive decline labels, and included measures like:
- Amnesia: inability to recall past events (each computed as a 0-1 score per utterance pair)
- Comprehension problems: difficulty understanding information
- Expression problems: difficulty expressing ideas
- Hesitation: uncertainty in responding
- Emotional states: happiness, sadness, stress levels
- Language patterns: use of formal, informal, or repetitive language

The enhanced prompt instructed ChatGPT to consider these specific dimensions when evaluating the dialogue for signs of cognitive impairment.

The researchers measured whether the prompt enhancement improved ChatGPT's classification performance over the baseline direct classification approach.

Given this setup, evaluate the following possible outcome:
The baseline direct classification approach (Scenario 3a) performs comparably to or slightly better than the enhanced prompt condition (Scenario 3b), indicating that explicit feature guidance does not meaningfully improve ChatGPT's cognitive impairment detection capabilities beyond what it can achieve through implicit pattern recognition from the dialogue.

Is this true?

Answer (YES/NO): NO